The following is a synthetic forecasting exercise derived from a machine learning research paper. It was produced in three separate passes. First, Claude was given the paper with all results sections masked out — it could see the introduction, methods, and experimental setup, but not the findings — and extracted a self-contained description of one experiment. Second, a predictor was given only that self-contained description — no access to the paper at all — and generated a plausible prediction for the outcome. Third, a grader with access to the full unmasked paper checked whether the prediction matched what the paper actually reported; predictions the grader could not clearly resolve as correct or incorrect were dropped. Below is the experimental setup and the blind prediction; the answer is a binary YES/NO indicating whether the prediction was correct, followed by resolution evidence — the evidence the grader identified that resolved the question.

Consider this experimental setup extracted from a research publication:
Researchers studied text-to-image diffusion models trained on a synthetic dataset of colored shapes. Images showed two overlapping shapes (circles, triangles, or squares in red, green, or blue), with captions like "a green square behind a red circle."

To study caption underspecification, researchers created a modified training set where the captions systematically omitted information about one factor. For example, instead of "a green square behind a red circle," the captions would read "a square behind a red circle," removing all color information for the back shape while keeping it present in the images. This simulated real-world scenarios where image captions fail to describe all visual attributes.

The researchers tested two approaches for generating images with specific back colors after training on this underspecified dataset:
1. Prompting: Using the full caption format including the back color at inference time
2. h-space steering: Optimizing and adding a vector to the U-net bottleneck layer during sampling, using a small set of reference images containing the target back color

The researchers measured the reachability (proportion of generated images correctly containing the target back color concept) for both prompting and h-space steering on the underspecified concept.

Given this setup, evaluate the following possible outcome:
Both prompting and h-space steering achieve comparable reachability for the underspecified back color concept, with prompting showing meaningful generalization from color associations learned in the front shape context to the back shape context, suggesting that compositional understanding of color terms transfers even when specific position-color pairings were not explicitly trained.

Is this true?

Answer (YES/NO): NO